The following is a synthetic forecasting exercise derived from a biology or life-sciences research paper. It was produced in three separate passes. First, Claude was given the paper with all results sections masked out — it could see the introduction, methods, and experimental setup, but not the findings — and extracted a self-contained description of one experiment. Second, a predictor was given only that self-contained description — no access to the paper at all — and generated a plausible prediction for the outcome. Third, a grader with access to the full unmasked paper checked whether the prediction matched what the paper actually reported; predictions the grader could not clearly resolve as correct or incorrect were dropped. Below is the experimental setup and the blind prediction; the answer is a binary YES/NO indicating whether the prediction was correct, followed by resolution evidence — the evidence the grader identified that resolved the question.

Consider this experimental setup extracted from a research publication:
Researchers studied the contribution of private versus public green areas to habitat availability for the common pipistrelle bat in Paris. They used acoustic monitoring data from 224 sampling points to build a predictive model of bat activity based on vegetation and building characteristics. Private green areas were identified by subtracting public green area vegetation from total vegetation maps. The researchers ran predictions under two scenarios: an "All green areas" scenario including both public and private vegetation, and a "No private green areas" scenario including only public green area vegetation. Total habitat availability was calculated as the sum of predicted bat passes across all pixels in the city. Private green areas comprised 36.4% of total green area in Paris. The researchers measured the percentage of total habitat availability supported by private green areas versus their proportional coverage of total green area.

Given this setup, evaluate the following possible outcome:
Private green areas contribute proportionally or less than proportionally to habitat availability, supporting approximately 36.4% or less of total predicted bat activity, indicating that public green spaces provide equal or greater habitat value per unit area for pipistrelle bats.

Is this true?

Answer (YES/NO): NO